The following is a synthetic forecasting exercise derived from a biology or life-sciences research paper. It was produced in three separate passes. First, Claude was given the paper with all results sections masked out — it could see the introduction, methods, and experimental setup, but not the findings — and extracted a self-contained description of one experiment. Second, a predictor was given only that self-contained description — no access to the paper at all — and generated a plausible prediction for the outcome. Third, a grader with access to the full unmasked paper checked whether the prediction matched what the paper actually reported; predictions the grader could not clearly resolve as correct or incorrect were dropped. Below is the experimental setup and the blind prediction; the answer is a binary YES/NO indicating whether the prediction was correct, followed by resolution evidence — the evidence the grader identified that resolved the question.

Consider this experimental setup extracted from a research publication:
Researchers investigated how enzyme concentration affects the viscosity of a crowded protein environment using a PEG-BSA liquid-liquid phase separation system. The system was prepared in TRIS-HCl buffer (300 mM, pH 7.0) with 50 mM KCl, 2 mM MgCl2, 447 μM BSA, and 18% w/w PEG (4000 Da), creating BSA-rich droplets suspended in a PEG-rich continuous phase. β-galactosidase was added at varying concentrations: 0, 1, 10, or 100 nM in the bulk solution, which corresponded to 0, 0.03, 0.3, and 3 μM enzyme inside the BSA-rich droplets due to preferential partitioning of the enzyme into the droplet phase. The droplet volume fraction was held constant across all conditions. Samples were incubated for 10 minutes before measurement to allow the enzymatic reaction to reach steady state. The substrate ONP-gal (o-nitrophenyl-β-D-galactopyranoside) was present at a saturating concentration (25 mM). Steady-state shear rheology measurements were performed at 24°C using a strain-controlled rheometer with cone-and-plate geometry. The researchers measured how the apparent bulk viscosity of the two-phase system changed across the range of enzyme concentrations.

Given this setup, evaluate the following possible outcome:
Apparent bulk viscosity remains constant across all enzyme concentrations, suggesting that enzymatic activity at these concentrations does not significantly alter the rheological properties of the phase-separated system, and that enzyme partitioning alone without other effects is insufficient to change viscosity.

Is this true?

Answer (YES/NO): NO